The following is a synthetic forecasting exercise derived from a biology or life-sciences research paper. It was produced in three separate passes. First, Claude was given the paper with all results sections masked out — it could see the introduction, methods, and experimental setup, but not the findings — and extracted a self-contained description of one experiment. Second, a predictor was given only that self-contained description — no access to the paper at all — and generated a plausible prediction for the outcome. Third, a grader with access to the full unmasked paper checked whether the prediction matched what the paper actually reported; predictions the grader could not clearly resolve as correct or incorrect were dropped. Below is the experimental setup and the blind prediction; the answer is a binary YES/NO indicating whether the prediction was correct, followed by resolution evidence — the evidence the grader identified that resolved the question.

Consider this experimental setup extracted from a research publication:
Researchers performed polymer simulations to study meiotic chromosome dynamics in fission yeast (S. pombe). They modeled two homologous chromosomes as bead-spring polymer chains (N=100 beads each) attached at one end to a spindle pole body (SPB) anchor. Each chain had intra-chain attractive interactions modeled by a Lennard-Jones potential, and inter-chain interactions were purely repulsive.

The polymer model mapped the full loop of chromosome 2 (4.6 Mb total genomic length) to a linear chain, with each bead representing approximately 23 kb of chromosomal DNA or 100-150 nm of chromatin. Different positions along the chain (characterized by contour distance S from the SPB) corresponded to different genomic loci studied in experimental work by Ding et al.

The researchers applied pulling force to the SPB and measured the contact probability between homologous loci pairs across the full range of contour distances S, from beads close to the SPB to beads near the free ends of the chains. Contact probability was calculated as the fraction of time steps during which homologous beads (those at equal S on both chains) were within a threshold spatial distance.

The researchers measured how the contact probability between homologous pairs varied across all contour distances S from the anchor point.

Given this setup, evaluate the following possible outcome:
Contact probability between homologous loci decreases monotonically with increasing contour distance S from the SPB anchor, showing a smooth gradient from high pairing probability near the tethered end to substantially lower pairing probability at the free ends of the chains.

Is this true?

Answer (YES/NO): YES